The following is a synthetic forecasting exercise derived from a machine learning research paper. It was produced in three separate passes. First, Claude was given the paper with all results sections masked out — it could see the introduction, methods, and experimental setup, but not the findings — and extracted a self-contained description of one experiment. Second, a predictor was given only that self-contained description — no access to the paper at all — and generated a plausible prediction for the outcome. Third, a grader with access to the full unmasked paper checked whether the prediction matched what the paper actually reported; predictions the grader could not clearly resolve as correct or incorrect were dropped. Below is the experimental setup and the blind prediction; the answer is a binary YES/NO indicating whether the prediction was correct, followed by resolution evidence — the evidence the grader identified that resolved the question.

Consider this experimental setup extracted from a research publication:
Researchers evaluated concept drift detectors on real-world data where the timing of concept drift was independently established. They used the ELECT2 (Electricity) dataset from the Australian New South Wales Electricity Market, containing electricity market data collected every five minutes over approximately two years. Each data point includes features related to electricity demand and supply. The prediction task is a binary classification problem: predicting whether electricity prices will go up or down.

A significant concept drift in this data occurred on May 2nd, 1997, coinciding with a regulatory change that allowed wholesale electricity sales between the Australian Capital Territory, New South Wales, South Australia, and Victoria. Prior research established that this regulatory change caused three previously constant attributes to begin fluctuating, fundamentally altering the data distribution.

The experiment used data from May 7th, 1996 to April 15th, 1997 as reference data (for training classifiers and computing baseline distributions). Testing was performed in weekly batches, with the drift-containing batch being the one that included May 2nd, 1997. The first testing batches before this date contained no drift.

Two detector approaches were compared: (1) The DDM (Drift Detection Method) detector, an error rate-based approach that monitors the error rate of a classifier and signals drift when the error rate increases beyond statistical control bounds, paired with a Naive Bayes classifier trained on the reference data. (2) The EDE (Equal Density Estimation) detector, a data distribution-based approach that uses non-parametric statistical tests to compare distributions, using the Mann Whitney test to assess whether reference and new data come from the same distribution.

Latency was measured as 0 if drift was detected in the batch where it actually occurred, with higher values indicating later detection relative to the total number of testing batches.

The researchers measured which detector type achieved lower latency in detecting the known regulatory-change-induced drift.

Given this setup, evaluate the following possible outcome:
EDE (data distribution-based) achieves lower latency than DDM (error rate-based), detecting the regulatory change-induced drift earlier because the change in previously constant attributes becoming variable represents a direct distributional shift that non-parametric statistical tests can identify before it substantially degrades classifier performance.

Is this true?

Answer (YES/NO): NO